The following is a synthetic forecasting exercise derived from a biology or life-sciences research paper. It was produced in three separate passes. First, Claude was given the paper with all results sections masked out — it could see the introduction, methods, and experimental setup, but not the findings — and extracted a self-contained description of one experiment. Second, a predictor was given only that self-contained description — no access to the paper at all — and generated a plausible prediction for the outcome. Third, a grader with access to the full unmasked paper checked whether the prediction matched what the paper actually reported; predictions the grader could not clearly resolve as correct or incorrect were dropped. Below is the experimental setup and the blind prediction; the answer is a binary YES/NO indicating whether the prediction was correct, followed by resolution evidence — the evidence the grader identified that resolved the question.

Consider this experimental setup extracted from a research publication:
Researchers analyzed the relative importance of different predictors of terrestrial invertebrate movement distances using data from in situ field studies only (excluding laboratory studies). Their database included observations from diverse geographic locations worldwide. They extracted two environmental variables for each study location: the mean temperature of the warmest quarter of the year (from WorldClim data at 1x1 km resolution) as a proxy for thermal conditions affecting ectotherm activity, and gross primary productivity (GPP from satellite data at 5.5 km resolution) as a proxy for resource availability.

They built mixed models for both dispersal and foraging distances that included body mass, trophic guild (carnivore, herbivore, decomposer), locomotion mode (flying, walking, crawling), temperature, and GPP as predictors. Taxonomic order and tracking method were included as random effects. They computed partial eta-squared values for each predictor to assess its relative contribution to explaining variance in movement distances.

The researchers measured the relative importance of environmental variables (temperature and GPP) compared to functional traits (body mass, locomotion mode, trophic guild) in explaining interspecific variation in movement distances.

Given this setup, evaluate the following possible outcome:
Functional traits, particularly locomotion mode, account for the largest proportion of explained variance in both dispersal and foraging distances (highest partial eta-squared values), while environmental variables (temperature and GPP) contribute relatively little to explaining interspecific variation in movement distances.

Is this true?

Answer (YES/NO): YES